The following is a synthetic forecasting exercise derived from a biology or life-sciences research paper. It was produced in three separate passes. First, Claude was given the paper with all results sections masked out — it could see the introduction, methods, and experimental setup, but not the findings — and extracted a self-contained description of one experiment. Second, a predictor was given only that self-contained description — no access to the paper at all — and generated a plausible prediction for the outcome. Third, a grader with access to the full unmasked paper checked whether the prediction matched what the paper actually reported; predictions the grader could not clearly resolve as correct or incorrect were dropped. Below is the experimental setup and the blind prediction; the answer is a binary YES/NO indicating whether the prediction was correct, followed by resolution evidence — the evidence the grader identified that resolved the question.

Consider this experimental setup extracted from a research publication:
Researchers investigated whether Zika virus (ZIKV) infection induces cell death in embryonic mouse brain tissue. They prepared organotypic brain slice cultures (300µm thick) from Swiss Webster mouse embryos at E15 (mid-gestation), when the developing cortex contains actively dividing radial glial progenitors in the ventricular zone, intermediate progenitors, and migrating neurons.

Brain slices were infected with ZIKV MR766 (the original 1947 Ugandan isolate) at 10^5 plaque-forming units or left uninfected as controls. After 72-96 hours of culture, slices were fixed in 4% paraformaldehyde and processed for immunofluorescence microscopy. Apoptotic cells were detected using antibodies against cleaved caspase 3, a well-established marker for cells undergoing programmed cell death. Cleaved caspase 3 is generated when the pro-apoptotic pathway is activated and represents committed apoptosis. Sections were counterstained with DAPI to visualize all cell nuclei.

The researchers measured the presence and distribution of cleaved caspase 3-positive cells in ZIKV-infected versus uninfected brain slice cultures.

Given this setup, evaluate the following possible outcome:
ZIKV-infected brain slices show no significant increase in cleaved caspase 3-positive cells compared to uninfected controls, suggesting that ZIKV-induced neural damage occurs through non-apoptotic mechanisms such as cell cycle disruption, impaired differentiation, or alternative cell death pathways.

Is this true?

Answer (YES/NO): NO